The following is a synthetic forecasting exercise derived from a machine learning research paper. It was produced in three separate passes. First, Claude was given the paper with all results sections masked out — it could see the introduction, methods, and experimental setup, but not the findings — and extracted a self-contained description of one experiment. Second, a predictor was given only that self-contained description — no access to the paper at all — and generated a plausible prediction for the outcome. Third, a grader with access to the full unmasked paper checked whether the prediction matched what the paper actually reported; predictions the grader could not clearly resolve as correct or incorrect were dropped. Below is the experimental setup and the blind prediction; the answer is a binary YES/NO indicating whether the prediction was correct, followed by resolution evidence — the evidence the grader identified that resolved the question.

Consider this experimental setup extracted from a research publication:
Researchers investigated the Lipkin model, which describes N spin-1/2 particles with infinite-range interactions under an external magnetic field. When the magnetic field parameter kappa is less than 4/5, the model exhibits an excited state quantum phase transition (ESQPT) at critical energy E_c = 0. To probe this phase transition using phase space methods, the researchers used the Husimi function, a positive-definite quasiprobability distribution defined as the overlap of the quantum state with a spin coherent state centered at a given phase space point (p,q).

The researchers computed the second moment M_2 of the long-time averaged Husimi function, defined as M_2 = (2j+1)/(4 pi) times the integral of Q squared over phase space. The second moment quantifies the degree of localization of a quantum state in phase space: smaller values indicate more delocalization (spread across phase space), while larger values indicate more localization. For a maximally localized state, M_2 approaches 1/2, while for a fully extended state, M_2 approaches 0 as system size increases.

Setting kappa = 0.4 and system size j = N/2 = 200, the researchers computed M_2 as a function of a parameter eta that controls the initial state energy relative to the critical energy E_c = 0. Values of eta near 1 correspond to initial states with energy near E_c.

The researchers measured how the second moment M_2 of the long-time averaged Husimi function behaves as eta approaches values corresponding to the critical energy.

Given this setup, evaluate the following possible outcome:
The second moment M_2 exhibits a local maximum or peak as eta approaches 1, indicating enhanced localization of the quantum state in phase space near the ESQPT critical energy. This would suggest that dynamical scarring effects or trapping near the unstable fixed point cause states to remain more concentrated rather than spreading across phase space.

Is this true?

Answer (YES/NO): NO